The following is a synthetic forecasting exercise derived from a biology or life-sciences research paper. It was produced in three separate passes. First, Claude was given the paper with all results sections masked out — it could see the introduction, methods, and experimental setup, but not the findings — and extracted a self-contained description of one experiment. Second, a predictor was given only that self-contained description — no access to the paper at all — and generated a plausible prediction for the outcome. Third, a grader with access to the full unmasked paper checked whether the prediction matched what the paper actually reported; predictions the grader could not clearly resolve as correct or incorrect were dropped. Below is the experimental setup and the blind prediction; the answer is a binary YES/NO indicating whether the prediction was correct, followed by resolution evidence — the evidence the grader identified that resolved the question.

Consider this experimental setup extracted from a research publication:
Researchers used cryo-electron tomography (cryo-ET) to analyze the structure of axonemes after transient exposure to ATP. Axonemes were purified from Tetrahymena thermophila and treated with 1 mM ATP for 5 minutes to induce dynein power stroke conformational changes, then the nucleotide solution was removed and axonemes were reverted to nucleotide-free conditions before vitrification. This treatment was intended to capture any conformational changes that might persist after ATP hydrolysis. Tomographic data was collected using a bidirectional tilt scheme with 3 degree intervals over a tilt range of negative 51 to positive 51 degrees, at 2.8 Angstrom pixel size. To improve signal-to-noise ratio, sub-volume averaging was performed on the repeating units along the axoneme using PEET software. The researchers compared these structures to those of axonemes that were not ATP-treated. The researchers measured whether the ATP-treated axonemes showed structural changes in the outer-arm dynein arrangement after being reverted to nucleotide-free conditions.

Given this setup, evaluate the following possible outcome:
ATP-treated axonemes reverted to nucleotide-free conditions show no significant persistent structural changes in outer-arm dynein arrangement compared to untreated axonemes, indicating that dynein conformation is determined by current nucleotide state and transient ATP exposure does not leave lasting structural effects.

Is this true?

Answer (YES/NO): NO